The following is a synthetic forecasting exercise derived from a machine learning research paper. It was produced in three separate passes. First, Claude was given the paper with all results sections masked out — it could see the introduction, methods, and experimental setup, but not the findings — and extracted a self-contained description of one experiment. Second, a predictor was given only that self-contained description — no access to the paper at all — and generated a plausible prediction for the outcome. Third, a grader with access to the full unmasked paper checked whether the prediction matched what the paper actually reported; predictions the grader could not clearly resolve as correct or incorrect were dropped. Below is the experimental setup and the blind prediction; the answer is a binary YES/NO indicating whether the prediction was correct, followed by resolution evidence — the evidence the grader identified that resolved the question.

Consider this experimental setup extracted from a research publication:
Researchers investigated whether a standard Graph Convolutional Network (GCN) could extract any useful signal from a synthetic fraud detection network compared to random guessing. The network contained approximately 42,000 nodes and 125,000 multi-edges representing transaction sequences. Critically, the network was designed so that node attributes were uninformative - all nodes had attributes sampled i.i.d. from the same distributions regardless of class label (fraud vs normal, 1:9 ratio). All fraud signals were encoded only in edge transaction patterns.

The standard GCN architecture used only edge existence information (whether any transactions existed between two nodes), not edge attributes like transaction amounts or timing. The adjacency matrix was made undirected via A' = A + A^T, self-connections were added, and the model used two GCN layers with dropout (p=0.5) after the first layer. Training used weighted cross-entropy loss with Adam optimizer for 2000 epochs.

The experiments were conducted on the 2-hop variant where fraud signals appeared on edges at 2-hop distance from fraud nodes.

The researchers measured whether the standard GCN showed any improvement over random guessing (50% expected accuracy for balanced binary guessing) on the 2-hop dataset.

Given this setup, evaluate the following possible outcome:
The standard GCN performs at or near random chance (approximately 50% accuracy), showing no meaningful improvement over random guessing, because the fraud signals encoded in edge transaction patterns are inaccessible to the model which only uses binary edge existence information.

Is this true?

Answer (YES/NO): NO